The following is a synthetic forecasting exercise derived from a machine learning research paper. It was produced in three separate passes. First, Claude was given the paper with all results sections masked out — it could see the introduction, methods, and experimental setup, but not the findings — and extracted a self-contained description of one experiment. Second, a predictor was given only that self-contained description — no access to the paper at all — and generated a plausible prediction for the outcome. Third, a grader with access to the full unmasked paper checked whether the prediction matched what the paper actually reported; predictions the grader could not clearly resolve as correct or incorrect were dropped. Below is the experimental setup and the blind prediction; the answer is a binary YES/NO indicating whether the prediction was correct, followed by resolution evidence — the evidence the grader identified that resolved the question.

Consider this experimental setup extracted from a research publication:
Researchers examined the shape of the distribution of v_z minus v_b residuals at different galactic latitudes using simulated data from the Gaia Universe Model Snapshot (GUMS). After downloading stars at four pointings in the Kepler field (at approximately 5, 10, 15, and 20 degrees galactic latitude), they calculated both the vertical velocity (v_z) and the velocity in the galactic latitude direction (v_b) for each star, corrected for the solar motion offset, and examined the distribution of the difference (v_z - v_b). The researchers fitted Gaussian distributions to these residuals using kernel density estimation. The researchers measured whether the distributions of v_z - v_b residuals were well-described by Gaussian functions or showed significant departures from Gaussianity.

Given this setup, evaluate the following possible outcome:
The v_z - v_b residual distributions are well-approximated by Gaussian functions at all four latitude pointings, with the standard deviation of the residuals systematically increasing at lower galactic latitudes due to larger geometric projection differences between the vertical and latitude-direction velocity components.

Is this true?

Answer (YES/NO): NO